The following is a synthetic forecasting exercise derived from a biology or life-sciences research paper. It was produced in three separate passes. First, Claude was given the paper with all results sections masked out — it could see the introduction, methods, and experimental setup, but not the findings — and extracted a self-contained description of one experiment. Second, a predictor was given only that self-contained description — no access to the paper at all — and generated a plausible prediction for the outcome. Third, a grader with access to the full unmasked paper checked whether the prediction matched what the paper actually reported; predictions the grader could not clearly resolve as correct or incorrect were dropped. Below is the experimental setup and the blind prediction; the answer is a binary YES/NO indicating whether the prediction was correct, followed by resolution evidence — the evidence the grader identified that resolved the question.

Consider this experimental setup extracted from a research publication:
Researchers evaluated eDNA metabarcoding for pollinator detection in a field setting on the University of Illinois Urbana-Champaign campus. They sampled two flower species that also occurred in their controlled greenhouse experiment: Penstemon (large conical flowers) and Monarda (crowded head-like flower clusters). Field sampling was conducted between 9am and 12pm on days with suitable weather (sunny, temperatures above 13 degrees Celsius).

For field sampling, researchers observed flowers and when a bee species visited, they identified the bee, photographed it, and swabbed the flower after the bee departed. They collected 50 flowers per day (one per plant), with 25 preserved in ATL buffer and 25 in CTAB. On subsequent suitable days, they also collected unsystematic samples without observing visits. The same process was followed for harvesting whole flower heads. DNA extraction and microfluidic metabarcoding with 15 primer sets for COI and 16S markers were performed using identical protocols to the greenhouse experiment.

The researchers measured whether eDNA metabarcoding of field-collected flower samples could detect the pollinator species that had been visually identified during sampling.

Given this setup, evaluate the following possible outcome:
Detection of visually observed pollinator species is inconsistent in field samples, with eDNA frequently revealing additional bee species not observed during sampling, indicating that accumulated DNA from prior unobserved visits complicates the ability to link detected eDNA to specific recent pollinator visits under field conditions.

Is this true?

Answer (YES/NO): NO